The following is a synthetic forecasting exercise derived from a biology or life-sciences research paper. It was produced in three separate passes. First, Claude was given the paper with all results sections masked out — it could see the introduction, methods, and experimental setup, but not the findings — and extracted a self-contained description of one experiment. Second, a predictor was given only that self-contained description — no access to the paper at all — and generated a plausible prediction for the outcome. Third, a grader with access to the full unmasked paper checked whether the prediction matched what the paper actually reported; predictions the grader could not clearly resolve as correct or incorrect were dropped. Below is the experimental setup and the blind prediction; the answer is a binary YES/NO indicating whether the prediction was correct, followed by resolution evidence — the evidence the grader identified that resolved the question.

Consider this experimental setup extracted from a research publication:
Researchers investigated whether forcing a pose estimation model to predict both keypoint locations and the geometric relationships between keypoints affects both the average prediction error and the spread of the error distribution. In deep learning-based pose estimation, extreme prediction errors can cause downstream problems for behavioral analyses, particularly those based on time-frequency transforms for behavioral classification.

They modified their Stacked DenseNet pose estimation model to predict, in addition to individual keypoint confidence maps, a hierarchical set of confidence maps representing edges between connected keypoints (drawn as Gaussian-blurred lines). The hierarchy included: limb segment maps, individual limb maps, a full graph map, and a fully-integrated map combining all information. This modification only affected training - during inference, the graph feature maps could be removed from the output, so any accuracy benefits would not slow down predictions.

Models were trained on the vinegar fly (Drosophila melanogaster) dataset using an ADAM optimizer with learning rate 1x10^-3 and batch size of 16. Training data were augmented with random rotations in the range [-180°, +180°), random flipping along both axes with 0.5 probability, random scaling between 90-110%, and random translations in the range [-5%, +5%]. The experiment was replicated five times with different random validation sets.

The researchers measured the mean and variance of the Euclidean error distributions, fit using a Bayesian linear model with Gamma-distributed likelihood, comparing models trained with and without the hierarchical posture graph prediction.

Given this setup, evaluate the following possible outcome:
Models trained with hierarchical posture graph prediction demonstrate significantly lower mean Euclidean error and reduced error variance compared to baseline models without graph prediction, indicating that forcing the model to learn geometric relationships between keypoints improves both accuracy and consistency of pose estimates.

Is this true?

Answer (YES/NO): YES